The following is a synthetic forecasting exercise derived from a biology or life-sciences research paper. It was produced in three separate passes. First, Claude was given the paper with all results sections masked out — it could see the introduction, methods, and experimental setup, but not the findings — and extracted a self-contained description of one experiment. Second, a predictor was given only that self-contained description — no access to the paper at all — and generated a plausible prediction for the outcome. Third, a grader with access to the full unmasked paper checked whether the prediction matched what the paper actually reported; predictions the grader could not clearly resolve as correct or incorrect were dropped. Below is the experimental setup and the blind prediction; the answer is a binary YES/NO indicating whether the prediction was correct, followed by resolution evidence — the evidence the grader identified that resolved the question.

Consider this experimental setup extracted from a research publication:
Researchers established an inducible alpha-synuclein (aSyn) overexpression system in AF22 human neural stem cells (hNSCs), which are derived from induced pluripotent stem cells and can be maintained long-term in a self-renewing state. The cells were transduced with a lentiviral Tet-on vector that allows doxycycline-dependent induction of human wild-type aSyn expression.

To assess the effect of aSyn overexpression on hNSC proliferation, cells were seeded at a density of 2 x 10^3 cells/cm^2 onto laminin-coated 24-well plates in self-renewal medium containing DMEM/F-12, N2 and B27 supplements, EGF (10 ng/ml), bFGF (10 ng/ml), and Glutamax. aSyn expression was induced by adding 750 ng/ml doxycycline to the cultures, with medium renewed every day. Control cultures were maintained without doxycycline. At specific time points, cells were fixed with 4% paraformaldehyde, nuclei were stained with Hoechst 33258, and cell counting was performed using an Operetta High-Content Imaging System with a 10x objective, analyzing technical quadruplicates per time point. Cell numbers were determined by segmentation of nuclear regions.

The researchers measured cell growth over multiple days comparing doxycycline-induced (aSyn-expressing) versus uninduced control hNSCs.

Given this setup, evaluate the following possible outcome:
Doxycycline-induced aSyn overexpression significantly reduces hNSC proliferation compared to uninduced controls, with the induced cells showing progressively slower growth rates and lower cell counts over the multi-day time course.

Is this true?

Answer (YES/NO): YES